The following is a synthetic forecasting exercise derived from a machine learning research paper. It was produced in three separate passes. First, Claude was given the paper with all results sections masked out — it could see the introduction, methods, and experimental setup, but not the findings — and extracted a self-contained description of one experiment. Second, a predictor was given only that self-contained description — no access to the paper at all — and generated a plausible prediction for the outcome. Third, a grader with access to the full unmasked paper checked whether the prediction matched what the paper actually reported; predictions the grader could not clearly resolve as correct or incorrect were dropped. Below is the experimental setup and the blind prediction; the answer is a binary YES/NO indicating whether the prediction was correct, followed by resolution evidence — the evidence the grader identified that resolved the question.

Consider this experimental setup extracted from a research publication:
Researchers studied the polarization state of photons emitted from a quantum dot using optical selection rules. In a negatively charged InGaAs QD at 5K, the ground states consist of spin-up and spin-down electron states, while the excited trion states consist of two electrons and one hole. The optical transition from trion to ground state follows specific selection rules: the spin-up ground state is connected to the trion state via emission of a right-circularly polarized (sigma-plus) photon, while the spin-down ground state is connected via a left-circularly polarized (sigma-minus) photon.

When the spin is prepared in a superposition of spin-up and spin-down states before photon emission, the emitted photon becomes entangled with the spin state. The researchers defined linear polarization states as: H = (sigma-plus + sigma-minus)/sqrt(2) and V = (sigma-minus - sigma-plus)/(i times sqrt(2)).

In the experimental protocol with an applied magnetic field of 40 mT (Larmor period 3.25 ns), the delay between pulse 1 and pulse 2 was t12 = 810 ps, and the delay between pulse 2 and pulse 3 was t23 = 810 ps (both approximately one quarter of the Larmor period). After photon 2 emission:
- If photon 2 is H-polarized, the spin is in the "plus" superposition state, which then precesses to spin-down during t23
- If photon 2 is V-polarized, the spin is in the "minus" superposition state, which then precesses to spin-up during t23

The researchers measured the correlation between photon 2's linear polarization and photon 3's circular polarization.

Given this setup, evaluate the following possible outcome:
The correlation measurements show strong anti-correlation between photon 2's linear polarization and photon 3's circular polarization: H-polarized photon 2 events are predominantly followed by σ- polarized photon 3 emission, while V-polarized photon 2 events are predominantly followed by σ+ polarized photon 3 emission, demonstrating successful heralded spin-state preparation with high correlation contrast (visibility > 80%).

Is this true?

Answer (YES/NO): NO